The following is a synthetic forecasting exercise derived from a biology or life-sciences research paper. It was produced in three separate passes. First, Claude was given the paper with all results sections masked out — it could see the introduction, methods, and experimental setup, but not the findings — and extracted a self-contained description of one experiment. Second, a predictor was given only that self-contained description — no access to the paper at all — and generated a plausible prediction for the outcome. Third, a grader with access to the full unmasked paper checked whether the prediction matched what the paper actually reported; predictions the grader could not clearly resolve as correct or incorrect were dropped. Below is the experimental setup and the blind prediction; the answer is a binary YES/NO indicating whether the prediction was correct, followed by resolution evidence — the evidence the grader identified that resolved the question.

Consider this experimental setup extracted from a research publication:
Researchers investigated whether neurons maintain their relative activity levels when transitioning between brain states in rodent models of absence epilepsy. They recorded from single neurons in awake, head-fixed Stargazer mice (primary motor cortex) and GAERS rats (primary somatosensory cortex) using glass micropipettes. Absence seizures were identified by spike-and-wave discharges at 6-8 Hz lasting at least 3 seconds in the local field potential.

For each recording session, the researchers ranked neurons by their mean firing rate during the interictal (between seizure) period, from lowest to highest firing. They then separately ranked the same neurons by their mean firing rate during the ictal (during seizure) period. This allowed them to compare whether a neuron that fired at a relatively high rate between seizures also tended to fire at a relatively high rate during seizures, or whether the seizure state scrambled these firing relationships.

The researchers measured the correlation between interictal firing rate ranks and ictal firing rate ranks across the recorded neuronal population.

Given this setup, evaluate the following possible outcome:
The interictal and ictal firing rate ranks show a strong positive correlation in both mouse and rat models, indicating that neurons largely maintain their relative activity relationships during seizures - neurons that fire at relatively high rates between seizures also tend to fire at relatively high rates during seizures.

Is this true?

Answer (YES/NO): YES